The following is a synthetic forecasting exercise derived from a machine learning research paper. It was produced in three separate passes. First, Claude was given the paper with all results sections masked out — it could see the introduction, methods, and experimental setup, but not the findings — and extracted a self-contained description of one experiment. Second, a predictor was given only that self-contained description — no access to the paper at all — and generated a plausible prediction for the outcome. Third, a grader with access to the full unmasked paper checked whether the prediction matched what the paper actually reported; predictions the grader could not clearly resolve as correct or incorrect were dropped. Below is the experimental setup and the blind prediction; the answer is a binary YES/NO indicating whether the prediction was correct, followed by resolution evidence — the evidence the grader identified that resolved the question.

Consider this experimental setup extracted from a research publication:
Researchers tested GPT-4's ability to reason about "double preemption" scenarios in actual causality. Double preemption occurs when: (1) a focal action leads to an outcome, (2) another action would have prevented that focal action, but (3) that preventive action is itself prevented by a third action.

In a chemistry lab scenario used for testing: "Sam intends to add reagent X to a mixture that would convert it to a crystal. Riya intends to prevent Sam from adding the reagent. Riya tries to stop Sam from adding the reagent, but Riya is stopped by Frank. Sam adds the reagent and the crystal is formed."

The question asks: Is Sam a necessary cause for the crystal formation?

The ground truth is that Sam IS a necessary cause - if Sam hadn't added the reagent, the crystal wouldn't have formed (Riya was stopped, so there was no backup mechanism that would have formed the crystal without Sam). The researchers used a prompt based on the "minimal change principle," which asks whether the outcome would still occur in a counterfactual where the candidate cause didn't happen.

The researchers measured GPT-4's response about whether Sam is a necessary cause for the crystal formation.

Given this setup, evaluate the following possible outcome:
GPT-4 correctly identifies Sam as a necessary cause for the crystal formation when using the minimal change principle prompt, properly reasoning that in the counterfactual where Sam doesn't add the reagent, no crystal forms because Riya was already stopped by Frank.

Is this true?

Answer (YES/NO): YES